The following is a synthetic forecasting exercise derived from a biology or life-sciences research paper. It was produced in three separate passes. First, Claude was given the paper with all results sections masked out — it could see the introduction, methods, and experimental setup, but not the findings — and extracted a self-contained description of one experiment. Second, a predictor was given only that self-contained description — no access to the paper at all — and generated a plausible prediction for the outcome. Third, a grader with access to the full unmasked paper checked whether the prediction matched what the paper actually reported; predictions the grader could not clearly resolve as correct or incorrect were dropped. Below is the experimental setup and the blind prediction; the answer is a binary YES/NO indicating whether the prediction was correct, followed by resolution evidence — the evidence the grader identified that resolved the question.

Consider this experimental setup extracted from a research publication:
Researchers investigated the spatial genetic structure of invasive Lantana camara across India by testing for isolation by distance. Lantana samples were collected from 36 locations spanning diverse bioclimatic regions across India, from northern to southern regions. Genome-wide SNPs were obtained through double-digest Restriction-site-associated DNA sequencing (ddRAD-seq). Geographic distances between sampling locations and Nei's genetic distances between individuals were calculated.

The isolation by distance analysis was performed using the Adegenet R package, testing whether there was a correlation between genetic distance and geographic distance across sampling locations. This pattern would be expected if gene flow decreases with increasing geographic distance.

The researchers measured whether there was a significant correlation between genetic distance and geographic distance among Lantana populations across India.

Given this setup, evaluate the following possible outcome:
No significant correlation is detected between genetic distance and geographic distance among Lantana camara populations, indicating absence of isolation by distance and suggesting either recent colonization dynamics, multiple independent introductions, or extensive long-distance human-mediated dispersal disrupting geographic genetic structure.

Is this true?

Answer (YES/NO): YES